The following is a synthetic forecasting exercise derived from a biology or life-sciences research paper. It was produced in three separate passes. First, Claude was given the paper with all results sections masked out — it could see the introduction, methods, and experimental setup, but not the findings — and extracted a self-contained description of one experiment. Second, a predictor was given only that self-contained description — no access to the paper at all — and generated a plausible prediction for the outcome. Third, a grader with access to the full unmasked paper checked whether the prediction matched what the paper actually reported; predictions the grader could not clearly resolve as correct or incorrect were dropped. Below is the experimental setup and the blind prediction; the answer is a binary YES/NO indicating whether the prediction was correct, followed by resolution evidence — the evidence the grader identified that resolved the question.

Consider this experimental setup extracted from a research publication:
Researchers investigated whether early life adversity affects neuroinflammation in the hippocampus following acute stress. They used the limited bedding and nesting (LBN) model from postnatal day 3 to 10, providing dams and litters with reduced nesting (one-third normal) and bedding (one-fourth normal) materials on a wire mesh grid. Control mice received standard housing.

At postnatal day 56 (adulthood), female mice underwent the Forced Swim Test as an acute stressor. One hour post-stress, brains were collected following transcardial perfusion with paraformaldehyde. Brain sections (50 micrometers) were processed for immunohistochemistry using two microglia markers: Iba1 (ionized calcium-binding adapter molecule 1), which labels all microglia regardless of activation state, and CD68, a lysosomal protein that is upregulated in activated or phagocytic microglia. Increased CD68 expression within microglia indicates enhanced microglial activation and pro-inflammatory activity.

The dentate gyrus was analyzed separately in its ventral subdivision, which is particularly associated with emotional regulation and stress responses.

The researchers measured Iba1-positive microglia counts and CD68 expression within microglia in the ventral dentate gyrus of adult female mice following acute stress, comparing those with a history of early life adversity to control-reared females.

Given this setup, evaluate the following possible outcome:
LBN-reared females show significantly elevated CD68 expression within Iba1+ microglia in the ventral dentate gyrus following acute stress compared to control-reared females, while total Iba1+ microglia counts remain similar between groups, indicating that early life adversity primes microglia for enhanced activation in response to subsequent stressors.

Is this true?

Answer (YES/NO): NO